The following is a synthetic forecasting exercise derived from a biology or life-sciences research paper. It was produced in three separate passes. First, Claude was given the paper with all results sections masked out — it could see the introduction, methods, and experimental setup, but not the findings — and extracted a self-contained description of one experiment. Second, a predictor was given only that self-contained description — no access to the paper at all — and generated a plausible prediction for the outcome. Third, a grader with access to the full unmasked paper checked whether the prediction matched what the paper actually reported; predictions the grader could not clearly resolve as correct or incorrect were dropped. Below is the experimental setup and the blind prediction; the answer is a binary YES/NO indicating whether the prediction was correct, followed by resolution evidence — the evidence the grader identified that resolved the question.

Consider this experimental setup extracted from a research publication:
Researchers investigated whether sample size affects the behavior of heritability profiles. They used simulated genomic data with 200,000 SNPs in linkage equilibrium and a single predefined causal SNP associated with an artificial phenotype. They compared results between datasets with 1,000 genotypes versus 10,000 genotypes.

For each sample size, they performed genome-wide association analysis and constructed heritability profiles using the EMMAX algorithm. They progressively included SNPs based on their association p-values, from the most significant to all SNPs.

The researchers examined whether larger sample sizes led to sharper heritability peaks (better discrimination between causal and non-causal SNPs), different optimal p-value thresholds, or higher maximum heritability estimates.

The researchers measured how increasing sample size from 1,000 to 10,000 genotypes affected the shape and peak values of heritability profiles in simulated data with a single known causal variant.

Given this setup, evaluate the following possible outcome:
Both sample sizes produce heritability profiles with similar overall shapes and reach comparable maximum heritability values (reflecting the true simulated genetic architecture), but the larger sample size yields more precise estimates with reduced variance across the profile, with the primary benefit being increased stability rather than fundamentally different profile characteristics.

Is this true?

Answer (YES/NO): NO